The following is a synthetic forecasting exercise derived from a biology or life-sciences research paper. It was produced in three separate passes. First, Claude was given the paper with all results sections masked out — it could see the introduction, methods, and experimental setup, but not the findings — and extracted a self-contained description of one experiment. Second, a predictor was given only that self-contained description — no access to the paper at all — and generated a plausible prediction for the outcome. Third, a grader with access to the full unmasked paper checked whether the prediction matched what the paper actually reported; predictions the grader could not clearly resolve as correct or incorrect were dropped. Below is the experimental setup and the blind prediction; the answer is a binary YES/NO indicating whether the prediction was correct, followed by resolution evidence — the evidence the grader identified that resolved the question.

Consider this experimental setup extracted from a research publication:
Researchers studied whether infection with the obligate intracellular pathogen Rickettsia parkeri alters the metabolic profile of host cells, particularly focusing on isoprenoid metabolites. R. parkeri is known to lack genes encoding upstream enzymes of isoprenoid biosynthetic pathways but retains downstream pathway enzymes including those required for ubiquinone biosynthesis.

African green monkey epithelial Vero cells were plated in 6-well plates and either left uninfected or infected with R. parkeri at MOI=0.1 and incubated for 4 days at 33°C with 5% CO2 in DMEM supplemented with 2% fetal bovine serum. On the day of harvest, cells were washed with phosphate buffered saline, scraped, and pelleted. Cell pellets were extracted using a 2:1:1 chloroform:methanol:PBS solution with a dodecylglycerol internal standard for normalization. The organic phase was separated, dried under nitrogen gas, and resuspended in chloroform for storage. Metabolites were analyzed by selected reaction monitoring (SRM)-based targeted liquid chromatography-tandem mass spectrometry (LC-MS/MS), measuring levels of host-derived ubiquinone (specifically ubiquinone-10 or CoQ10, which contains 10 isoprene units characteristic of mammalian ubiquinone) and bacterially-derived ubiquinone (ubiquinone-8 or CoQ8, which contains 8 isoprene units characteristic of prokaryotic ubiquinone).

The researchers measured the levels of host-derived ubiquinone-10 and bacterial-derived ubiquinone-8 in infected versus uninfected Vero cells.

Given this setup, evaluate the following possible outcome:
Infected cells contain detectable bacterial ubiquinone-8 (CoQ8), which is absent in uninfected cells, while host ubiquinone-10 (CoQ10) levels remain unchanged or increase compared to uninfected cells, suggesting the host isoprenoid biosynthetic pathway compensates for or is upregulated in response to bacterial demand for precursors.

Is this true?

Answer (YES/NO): NO